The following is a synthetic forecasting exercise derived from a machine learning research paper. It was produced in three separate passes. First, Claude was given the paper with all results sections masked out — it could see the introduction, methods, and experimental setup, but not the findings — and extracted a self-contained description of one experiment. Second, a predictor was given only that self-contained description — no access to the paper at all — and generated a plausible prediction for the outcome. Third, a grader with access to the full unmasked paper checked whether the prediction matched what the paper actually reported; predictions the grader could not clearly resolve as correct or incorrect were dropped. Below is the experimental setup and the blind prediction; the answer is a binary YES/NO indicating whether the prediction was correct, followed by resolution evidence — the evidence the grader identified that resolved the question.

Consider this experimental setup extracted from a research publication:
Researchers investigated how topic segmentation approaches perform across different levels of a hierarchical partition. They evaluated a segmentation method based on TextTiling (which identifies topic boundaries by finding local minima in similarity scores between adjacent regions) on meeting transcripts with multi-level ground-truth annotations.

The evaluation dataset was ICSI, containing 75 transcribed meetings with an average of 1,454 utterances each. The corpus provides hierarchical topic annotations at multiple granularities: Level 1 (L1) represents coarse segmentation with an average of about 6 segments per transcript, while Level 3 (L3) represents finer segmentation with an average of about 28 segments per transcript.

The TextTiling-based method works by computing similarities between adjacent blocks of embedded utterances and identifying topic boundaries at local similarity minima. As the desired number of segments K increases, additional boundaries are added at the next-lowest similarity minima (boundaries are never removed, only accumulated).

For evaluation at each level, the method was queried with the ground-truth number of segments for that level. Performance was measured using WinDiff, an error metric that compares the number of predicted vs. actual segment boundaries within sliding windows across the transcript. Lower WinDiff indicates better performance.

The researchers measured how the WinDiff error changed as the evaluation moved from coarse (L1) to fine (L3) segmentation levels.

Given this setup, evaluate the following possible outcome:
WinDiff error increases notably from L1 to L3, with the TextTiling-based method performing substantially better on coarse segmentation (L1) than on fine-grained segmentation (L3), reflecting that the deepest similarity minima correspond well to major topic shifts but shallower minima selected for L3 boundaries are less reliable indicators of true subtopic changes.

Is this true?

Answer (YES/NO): YES